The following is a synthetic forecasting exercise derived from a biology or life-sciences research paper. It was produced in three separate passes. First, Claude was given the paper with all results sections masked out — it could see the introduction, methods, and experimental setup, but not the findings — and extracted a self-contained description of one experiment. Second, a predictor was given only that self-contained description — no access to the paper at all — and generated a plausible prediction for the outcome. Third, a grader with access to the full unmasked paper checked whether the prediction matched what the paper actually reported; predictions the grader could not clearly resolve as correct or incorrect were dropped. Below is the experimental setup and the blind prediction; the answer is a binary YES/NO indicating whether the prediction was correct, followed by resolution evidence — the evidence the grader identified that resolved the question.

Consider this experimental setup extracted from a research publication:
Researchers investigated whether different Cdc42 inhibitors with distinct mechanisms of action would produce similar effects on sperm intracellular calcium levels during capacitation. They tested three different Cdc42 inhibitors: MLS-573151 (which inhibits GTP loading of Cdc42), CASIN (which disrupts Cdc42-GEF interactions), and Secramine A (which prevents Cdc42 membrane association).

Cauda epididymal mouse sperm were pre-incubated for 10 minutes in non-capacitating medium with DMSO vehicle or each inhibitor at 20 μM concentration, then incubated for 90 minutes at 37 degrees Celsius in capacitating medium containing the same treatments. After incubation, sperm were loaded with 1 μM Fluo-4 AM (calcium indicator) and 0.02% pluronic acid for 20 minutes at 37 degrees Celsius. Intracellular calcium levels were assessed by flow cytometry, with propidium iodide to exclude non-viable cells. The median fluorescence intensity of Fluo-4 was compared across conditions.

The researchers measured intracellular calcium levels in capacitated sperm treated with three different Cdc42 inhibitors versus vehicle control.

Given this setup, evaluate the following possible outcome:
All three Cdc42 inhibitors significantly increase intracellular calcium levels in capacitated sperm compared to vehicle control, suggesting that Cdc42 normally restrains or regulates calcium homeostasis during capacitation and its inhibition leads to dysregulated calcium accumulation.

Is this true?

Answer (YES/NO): NO